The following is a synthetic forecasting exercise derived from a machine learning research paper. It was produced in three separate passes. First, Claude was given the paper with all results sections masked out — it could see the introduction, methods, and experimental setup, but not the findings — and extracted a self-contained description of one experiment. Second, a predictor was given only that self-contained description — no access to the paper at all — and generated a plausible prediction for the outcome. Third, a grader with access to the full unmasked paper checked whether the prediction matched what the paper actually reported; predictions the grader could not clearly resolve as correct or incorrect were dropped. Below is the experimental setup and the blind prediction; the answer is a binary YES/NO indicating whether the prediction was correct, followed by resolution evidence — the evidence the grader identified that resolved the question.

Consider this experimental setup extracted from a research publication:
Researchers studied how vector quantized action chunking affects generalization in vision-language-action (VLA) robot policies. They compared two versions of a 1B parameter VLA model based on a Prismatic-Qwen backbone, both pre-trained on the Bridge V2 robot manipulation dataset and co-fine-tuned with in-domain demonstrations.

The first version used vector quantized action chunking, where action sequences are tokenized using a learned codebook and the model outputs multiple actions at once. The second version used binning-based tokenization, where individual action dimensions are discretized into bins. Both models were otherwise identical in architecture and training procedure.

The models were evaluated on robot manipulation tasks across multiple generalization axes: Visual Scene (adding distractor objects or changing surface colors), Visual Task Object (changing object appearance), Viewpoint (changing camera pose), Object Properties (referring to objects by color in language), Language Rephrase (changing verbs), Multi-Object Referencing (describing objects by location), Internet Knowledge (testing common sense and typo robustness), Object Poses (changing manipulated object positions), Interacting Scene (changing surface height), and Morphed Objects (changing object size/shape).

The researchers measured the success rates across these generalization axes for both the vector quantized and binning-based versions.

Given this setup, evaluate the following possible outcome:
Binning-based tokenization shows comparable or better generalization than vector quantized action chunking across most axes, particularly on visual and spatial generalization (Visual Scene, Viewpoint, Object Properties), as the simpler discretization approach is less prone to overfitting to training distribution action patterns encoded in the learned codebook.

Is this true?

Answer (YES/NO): NO